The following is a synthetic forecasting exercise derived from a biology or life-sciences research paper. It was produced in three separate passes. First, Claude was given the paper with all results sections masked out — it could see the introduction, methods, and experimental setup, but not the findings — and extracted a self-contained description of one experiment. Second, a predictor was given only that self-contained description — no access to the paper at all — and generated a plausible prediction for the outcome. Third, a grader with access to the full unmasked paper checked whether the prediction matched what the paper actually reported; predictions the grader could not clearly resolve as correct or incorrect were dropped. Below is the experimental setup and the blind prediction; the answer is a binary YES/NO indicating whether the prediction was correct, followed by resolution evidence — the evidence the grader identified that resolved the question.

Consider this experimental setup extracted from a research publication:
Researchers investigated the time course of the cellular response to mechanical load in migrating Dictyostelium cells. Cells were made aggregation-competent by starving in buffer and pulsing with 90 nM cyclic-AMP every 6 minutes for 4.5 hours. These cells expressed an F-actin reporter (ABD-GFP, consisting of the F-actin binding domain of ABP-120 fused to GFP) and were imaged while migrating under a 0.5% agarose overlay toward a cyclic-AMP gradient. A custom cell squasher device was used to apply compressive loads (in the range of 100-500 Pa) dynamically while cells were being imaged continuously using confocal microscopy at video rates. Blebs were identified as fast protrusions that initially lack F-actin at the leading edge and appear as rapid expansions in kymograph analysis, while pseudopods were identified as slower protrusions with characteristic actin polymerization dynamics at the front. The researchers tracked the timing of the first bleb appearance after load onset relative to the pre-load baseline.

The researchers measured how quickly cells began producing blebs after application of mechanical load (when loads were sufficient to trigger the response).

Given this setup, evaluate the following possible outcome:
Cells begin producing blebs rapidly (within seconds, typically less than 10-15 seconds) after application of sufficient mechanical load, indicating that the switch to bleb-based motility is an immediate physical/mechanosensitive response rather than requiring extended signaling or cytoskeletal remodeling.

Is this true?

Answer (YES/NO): YES